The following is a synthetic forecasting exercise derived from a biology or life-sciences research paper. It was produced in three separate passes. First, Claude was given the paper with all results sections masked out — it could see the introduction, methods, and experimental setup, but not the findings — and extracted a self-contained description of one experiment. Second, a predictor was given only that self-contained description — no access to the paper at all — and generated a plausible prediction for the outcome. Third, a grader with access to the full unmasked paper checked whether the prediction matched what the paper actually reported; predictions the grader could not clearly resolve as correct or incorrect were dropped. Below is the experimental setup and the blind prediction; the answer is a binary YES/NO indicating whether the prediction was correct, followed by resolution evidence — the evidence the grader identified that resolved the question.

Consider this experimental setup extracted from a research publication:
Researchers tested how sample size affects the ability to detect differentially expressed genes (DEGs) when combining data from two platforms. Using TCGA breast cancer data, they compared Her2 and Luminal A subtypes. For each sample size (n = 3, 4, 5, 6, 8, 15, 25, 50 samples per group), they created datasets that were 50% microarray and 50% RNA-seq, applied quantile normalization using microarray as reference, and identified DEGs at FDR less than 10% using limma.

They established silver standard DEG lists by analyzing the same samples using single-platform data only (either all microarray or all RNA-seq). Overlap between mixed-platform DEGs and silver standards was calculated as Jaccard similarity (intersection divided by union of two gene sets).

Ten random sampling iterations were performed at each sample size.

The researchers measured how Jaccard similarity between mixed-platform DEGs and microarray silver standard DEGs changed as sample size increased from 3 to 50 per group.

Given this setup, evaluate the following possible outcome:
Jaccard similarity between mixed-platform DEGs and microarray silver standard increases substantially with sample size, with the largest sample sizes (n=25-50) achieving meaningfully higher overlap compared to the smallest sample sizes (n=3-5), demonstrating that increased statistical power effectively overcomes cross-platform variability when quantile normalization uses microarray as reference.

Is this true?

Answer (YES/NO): NO